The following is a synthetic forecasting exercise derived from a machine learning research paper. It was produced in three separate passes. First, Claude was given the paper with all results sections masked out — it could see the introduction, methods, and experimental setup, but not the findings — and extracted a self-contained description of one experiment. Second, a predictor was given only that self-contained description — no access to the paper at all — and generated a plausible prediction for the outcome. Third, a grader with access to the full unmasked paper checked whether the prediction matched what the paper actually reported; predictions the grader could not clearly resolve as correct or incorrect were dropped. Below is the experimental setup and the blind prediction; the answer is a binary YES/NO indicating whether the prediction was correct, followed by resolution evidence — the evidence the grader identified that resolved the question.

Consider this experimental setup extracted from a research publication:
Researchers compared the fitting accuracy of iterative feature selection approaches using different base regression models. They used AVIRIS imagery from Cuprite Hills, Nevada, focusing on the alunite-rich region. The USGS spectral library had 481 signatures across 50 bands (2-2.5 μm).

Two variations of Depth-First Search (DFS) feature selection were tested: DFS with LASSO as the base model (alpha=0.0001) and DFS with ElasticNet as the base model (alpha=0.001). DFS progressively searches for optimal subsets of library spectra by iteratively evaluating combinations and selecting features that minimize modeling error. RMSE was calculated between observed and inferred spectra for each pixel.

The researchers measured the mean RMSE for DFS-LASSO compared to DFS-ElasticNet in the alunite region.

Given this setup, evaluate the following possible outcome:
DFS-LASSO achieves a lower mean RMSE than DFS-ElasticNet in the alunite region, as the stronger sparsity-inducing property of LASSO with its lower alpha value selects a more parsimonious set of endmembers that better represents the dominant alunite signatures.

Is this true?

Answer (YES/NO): NO